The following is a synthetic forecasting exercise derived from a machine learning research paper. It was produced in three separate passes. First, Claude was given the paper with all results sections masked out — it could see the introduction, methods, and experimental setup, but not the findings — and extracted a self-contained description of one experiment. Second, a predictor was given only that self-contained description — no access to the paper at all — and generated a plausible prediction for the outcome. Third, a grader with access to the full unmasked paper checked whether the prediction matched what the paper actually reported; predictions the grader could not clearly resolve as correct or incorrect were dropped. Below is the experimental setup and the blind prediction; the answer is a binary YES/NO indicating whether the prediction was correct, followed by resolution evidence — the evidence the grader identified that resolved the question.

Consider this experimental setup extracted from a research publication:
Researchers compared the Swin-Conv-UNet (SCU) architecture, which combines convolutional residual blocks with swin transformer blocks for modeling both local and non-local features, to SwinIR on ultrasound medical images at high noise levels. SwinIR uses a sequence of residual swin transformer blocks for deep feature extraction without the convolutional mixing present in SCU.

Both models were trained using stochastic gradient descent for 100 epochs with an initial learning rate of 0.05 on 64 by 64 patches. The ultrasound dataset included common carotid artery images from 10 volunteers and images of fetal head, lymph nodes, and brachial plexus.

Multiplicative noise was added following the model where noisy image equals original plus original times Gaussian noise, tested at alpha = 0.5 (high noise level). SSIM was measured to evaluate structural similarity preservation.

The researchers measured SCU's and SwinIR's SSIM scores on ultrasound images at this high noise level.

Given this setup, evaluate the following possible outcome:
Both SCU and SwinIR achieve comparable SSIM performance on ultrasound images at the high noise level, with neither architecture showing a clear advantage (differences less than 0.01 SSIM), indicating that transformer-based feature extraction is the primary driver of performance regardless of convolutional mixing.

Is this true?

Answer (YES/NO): NO